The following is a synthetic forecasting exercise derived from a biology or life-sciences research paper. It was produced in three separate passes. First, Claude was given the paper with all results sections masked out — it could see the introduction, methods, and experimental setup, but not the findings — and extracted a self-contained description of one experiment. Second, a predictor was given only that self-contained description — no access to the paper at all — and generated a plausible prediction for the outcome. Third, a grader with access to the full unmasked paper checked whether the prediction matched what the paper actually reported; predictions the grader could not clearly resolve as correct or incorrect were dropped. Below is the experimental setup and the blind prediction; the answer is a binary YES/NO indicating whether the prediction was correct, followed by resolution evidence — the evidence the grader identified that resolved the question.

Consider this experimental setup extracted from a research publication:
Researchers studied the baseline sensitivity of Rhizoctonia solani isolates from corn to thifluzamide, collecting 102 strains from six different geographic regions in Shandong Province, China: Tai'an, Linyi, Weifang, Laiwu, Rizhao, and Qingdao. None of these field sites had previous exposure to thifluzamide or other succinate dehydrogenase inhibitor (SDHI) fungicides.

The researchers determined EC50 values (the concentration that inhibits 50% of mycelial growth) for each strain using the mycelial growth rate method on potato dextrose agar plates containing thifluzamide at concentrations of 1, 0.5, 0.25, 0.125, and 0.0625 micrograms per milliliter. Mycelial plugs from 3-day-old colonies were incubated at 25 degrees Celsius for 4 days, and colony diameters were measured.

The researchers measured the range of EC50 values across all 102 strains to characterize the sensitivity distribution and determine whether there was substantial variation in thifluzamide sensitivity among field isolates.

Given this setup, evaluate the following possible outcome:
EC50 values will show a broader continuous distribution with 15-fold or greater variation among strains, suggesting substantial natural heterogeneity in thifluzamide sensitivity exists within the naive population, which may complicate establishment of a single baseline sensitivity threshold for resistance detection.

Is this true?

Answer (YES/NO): NO